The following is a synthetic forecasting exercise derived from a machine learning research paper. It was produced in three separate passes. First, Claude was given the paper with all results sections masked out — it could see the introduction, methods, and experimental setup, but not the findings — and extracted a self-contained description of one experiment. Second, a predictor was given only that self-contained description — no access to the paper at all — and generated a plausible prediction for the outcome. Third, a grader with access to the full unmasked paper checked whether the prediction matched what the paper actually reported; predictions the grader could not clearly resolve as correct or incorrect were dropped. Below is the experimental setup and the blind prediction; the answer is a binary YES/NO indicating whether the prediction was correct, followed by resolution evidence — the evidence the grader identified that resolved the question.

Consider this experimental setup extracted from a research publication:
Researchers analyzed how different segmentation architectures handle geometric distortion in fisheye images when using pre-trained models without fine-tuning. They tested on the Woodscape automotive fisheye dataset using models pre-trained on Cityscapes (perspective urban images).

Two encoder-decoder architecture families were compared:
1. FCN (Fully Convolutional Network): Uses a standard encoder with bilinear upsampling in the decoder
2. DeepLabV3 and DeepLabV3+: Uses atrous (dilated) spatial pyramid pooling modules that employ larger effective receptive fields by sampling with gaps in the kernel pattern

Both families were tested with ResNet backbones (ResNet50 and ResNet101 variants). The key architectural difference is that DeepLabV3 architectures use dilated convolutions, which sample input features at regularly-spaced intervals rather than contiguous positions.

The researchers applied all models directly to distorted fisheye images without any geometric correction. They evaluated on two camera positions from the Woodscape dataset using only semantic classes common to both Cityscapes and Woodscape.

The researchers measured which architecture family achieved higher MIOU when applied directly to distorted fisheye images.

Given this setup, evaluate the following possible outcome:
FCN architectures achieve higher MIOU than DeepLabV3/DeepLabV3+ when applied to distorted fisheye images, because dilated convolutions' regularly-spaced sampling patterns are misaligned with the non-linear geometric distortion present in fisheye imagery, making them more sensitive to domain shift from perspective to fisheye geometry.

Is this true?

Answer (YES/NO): YES